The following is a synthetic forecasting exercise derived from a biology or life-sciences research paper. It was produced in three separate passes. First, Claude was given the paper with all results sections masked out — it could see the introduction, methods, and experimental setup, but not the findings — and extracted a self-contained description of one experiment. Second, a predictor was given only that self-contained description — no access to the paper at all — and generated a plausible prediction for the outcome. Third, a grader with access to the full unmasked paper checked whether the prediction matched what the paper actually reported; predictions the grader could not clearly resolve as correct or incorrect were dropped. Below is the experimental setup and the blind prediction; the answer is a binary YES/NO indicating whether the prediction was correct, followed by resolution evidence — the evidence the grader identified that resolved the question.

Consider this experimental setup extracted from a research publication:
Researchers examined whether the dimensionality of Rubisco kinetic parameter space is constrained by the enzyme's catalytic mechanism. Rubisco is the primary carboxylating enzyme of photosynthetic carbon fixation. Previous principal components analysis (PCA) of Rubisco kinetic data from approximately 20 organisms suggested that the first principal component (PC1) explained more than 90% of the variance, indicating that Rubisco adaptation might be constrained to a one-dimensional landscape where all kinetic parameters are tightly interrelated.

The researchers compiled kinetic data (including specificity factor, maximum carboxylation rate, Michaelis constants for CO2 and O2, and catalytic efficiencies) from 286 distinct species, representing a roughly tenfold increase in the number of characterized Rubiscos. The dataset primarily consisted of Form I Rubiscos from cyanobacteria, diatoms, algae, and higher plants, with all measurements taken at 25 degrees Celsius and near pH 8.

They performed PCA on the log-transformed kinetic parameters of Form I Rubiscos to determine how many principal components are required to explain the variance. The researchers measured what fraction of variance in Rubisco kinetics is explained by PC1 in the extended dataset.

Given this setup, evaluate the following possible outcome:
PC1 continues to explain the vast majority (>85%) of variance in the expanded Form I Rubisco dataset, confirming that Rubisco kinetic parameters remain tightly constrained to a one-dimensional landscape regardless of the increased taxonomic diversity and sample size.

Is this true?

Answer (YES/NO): NO